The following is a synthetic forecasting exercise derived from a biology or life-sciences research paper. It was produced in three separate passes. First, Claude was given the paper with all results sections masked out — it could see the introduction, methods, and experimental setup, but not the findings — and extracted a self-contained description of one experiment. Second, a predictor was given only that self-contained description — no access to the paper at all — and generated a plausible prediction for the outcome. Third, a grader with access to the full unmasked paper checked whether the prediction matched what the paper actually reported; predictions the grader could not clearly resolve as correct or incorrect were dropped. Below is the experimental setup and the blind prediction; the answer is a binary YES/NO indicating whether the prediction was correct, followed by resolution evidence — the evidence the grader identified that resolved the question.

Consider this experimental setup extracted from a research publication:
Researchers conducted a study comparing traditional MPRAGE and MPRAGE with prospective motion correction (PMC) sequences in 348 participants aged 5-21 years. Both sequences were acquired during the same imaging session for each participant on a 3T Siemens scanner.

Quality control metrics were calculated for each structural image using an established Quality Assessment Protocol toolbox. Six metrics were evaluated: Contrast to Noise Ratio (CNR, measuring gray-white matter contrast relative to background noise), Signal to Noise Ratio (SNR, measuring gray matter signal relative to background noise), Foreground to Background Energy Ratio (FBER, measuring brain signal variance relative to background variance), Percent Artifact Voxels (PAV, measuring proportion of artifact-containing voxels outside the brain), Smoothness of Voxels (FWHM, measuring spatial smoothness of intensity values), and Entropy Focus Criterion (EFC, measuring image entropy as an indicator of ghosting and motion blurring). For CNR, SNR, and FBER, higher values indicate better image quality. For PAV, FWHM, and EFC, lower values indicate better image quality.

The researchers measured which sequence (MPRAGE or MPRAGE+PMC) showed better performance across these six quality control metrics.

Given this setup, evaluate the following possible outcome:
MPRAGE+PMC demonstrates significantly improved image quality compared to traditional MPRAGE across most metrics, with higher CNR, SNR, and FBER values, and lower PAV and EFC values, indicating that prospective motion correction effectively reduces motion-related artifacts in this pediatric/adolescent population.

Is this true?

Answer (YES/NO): NO